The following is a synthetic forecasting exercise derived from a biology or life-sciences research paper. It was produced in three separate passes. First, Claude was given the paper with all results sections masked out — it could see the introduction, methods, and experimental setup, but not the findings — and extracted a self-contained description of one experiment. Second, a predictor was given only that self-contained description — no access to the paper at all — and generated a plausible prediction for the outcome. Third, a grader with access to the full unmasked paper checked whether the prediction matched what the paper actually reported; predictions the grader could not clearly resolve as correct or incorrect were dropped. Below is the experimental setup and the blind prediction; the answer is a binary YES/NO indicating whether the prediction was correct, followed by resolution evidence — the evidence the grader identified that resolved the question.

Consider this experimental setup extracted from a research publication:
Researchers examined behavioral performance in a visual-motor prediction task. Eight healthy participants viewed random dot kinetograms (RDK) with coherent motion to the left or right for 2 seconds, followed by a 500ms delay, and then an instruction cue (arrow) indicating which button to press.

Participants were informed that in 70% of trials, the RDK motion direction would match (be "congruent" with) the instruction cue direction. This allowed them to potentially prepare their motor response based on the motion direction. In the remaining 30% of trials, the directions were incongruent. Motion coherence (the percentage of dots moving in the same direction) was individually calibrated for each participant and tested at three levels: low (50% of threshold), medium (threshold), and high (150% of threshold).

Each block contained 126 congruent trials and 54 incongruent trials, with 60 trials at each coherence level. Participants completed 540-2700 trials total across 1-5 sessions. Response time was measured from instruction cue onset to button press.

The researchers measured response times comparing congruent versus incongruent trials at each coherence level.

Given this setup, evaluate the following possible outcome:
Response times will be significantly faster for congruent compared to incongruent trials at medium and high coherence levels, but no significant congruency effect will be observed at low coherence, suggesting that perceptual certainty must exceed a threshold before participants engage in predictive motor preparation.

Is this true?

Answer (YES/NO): YES